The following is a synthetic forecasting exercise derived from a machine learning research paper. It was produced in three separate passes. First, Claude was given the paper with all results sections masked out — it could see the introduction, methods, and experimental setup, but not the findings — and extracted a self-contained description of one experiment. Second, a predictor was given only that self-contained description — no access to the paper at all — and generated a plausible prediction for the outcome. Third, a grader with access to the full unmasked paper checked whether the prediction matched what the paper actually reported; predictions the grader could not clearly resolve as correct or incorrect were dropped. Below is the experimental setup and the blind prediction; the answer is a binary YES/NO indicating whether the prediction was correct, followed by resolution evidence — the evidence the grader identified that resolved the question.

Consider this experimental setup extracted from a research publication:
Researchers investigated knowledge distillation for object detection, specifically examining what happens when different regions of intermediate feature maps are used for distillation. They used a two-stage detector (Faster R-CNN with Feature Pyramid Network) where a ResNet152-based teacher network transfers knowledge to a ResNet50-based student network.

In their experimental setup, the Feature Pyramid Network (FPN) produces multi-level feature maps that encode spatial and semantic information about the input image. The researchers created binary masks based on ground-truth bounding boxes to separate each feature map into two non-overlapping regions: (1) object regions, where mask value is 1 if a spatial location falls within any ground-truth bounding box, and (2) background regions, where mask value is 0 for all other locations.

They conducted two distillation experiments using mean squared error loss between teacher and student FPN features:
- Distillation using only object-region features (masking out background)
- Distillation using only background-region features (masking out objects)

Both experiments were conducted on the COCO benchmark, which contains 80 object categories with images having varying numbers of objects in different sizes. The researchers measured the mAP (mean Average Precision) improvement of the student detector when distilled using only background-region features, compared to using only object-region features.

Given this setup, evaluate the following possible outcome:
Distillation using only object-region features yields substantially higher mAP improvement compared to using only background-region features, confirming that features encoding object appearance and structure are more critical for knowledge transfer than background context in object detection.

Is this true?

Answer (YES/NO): NO